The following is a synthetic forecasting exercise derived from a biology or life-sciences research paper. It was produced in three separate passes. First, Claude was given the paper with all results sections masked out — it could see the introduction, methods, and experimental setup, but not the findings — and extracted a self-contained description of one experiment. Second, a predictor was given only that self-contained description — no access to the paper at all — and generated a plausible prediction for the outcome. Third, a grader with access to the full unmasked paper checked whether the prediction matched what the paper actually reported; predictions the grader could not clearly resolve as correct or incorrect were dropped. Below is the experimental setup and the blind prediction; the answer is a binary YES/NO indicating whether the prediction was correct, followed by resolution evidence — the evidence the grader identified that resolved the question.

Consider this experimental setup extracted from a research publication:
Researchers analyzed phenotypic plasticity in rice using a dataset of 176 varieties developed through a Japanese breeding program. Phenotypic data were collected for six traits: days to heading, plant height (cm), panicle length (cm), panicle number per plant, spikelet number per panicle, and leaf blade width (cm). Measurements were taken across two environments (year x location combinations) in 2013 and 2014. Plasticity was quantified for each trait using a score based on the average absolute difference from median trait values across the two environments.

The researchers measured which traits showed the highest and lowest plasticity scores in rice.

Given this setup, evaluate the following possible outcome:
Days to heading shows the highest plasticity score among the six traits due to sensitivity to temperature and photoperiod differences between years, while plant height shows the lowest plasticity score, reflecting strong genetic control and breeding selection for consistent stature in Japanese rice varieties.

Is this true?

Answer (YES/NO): NO